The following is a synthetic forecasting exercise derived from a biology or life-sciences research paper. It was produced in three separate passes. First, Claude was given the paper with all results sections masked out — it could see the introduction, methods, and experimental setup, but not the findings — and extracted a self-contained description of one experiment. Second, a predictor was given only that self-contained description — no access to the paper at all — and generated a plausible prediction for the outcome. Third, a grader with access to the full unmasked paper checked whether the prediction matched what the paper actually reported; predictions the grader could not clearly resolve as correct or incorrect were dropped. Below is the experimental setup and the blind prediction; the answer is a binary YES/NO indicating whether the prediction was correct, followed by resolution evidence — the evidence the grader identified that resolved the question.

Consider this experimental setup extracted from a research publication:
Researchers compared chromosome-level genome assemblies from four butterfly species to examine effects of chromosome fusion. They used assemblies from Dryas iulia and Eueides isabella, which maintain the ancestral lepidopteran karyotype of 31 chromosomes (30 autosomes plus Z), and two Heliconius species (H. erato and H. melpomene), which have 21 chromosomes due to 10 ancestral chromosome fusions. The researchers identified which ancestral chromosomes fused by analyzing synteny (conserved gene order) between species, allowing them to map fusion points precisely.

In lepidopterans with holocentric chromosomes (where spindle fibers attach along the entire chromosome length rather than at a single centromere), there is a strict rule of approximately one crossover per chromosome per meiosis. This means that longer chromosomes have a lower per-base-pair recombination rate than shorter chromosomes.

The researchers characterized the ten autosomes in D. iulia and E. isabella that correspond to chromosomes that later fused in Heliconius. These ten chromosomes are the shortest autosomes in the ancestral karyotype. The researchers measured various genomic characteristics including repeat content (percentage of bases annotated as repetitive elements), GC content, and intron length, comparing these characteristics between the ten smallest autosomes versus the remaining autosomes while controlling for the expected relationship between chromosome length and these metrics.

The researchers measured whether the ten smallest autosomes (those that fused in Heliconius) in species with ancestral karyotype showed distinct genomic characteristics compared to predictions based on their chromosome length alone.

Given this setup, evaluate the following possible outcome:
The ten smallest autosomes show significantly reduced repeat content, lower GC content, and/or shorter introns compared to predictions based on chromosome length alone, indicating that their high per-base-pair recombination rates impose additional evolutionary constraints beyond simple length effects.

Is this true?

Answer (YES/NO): NO